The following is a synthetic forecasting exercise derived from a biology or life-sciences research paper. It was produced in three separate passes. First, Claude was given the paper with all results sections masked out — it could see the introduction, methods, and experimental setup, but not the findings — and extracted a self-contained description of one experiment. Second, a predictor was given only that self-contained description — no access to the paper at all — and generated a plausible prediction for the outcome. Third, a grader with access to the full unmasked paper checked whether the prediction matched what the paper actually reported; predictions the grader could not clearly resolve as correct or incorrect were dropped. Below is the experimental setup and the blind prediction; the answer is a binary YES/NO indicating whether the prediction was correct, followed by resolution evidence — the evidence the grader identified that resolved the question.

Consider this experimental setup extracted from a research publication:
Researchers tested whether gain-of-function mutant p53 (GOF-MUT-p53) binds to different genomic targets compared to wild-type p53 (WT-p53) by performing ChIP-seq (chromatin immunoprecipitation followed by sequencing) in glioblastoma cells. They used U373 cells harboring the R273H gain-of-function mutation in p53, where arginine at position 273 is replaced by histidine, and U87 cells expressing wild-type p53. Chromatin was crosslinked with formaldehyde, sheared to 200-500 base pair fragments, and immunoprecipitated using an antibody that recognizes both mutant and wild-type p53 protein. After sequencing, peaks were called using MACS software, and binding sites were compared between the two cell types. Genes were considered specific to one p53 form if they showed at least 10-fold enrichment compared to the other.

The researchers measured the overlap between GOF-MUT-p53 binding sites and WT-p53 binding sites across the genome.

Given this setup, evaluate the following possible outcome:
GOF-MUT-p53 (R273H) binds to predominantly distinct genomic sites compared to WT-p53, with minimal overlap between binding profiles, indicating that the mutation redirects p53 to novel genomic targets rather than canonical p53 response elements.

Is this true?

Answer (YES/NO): YES